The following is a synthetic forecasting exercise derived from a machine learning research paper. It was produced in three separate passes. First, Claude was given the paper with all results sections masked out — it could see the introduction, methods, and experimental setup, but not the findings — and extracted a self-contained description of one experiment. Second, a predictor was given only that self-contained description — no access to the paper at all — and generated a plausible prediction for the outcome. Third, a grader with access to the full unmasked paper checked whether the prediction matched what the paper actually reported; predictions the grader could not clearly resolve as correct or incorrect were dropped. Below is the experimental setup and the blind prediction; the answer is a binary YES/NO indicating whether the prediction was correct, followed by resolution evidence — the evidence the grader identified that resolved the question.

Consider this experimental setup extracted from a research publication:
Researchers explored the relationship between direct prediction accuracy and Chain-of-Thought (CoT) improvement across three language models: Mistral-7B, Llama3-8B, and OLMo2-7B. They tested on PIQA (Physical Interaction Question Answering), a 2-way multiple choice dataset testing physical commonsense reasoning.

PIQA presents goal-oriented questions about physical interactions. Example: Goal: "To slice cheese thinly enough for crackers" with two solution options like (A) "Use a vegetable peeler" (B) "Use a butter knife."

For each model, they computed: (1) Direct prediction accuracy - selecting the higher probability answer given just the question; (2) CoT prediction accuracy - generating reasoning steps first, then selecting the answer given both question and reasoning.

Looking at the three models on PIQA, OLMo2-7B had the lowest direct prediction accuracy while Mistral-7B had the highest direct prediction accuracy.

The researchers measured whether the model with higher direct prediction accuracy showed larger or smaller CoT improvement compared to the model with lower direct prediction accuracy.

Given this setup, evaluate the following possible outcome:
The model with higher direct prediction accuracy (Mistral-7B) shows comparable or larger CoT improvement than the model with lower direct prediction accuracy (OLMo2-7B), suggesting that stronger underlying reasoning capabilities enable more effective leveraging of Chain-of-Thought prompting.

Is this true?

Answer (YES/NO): NO